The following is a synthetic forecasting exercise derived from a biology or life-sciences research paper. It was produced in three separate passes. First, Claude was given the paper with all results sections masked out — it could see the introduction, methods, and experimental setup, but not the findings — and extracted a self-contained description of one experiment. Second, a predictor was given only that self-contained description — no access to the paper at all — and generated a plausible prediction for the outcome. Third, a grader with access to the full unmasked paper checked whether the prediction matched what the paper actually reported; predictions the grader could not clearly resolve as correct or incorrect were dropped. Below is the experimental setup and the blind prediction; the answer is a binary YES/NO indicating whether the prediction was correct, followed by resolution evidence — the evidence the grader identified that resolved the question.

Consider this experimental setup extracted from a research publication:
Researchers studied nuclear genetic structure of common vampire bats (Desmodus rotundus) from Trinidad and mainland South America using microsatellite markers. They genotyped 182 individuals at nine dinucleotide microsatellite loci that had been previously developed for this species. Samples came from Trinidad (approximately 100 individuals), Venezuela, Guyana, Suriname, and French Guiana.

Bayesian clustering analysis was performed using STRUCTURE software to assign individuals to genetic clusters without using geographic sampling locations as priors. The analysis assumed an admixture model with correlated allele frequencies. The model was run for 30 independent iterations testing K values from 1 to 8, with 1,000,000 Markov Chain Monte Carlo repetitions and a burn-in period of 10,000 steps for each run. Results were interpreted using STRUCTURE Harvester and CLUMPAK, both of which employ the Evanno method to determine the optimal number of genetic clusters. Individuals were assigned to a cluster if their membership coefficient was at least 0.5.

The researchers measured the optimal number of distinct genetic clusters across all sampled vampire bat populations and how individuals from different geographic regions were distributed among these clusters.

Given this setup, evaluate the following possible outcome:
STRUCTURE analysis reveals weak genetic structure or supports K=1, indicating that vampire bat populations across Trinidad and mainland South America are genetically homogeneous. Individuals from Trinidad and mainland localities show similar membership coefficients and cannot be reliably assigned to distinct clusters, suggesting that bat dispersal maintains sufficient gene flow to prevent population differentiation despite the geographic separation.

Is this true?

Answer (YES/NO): NO